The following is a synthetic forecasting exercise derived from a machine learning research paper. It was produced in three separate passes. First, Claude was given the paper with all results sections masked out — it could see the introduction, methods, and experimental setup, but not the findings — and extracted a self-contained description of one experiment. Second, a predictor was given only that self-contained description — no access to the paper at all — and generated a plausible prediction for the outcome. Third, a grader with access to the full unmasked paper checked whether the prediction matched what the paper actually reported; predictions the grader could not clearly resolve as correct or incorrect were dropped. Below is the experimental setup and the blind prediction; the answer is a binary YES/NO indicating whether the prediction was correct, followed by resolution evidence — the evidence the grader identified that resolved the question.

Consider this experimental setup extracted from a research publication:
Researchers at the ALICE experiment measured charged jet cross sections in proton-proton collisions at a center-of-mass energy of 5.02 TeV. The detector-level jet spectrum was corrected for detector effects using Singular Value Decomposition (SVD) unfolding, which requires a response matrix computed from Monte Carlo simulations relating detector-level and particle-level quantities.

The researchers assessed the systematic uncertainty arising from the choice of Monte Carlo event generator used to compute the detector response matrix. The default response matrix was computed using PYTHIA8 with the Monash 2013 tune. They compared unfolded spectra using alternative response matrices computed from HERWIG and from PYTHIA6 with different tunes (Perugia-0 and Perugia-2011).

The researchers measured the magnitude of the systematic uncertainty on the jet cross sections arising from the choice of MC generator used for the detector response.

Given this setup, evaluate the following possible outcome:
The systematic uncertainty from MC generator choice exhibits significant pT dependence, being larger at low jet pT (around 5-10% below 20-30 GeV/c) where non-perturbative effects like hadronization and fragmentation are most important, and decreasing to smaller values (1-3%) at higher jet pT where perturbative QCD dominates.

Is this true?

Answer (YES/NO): NO